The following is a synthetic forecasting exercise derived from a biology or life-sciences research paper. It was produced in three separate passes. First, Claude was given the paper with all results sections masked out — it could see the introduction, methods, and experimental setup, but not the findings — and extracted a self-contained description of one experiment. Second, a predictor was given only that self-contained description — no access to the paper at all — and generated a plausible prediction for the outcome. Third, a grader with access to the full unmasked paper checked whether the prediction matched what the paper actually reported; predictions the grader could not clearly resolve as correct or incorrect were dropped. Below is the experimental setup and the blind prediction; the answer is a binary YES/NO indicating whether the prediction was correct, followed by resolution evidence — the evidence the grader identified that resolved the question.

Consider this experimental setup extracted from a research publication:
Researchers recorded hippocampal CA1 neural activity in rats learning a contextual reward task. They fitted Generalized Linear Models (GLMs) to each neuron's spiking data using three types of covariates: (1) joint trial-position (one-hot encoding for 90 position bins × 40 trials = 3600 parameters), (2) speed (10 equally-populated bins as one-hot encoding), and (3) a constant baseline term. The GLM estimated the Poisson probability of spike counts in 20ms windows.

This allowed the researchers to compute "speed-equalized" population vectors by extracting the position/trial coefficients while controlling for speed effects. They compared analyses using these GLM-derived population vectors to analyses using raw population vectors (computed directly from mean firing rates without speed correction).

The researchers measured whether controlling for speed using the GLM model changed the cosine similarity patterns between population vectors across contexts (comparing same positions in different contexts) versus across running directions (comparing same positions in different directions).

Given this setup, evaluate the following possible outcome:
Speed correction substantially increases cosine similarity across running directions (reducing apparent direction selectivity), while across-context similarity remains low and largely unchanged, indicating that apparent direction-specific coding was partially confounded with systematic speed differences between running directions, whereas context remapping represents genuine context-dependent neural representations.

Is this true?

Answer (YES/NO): NO